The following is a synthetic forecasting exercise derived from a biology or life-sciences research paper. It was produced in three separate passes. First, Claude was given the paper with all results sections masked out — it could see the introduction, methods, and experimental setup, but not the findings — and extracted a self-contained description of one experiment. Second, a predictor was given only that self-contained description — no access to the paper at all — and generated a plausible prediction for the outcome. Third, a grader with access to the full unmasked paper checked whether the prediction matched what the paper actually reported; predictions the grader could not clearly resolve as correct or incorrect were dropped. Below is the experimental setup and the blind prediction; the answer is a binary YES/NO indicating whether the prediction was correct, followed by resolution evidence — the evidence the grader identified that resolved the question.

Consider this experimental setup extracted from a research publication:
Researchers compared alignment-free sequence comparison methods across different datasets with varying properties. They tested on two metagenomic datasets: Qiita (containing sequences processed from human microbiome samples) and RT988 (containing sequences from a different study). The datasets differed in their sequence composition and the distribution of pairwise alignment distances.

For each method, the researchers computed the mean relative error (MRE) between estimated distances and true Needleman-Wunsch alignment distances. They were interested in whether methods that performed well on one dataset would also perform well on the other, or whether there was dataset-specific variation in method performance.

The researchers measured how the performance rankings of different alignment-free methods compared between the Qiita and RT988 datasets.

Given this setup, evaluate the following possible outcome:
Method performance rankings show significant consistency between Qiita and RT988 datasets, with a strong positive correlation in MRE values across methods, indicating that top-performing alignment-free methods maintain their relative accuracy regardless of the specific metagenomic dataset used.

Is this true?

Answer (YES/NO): YES